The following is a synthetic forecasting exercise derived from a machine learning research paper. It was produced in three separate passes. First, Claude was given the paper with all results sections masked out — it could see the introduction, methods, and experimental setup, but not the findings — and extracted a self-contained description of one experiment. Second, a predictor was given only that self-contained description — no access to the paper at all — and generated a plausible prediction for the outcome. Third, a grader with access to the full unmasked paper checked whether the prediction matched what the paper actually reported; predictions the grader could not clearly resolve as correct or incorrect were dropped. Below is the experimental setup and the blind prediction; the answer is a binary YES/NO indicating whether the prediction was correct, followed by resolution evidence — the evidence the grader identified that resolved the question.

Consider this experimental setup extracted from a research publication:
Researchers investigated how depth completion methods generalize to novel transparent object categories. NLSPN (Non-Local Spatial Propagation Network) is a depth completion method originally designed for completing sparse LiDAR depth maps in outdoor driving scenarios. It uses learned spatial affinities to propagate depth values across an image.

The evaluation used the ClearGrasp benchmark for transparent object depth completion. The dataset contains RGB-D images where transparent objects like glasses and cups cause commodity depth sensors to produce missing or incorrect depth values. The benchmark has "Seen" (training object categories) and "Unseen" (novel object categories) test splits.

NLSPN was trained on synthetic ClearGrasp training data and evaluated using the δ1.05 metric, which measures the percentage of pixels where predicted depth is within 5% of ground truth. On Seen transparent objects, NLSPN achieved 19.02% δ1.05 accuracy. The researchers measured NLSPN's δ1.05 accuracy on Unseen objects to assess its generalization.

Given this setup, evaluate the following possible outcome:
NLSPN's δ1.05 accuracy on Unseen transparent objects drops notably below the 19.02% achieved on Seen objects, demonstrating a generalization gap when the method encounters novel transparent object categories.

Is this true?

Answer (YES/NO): YES